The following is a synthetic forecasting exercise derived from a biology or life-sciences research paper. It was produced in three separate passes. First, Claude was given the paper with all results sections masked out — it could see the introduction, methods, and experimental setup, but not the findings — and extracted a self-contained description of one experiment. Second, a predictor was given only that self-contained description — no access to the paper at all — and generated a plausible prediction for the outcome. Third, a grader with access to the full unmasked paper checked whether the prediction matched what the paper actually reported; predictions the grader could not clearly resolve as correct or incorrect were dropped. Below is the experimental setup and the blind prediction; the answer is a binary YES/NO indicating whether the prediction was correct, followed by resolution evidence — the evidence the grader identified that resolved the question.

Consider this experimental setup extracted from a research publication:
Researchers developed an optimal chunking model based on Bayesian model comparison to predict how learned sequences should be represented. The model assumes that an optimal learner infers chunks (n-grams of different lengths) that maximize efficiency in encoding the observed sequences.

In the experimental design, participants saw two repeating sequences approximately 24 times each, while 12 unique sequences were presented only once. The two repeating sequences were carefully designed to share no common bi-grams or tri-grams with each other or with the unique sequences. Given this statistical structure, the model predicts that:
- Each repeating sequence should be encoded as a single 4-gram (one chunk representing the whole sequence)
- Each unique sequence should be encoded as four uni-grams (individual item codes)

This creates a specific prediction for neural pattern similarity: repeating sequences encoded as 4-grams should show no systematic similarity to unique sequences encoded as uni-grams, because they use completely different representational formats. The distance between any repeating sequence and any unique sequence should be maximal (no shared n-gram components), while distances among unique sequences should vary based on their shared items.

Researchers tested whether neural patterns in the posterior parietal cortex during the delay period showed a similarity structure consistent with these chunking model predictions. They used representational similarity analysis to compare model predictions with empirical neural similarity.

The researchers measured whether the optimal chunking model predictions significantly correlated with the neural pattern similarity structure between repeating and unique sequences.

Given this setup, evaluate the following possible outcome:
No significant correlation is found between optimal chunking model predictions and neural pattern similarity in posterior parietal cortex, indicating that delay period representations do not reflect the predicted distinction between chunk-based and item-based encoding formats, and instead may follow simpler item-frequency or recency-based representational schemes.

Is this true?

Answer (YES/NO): NO